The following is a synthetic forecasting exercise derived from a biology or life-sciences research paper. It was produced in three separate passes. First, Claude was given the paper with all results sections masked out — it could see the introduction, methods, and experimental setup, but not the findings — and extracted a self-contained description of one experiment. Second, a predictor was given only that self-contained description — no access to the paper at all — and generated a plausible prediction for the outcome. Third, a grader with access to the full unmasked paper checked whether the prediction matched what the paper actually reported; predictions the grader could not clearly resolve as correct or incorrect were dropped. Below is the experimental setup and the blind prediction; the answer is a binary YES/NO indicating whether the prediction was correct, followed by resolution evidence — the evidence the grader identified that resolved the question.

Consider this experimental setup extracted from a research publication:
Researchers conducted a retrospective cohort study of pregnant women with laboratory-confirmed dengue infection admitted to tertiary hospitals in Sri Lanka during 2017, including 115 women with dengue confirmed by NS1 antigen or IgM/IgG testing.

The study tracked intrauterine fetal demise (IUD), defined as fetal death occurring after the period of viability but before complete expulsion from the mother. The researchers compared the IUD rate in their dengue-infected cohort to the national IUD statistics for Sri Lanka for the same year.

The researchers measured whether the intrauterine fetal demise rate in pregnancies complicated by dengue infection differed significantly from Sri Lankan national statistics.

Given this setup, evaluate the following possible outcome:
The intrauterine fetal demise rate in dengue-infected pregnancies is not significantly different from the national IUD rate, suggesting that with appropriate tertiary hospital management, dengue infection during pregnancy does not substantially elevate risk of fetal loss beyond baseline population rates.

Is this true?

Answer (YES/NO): NO